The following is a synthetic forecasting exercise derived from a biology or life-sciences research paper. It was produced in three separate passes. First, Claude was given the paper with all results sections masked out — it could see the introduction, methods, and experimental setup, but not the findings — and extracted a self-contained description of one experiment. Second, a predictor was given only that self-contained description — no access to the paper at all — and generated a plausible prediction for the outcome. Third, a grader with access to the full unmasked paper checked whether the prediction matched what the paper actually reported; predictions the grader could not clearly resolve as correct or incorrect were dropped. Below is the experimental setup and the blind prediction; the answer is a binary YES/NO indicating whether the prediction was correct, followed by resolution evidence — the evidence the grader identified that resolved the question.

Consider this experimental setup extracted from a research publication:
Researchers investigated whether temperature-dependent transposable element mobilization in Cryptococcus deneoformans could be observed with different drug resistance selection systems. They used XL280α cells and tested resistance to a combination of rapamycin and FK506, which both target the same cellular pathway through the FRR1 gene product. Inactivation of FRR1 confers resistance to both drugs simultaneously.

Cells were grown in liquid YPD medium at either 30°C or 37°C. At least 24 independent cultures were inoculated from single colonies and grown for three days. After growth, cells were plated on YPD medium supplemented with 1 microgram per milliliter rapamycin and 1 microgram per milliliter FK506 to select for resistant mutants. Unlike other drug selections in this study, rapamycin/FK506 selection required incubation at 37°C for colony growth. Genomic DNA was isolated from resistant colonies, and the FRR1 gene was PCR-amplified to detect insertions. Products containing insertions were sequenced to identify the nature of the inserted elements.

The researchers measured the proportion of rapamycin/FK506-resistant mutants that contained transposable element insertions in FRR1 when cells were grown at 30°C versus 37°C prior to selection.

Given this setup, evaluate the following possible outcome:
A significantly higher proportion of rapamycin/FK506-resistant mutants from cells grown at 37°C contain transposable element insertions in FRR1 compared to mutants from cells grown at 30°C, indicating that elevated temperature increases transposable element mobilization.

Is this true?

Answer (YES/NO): YES